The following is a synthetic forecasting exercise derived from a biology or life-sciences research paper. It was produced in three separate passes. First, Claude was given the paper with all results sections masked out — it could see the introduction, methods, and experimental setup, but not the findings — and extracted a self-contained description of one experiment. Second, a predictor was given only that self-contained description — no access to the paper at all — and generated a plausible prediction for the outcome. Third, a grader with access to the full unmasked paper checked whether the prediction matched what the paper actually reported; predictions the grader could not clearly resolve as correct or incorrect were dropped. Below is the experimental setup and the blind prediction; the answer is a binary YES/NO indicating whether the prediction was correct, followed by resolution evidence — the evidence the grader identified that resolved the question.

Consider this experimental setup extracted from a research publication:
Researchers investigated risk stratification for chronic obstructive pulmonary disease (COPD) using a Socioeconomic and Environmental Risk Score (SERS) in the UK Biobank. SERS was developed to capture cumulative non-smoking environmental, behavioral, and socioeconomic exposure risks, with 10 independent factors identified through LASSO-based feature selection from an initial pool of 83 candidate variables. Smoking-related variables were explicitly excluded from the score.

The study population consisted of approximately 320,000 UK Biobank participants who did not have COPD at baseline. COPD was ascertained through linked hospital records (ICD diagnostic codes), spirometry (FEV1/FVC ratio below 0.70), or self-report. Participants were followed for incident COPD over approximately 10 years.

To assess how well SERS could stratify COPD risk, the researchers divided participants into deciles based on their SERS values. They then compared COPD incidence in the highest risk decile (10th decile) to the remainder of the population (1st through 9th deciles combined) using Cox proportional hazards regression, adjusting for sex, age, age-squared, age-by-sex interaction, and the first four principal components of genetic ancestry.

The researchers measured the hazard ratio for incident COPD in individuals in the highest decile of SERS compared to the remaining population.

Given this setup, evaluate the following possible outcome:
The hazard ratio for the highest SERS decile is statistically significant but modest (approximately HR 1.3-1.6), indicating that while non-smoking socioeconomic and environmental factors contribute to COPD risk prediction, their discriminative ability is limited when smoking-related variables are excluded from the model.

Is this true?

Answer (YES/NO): NO